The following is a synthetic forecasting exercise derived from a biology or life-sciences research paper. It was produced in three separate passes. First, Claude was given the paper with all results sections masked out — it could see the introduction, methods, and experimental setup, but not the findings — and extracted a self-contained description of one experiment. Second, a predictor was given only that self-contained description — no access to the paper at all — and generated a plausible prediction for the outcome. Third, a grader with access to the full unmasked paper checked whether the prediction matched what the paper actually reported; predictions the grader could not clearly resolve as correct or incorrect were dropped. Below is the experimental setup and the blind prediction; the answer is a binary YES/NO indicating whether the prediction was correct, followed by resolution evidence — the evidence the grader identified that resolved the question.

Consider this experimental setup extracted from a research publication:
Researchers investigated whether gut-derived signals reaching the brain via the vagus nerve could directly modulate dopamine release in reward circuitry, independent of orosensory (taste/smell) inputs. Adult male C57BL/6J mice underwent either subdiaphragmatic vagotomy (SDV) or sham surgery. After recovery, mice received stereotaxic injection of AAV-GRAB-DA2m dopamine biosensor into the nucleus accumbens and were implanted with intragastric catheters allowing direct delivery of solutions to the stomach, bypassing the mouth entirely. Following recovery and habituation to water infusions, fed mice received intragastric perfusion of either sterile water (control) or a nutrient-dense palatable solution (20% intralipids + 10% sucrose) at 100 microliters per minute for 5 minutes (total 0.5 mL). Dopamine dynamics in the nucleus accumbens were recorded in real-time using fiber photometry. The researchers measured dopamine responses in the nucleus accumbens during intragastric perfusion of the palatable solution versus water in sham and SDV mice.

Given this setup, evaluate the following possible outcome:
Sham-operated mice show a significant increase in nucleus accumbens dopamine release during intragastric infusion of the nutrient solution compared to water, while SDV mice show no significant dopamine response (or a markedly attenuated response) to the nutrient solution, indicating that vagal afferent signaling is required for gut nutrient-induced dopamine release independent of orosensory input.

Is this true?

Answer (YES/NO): YES